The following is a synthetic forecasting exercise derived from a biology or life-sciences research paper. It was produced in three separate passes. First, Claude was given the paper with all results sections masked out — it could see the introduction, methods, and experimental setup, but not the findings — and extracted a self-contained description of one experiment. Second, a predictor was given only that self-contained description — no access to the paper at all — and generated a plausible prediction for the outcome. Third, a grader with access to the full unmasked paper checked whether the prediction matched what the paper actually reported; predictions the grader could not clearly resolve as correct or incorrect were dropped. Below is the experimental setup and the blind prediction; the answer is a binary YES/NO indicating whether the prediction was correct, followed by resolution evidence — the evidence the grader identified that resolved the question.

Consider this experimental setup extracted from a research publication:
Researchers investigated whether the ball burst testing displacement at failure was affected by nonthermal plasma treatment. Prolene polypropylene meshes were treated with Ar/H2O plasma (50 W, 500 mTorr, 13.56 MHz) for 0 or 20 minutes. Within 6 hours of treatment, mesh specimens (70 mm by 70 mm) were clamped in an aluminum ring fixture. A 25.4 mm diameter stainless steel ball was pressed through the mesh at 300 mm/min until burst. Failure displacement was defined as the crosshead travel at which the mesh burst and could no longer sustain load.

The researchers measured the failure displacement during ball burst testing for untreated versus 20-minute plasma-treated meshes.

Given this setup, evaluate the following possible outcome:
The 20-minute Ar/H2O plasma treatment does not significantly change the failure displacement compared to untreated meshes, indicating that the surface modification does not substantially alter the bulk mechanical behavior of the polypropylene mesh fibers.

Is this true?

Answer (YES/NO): NO